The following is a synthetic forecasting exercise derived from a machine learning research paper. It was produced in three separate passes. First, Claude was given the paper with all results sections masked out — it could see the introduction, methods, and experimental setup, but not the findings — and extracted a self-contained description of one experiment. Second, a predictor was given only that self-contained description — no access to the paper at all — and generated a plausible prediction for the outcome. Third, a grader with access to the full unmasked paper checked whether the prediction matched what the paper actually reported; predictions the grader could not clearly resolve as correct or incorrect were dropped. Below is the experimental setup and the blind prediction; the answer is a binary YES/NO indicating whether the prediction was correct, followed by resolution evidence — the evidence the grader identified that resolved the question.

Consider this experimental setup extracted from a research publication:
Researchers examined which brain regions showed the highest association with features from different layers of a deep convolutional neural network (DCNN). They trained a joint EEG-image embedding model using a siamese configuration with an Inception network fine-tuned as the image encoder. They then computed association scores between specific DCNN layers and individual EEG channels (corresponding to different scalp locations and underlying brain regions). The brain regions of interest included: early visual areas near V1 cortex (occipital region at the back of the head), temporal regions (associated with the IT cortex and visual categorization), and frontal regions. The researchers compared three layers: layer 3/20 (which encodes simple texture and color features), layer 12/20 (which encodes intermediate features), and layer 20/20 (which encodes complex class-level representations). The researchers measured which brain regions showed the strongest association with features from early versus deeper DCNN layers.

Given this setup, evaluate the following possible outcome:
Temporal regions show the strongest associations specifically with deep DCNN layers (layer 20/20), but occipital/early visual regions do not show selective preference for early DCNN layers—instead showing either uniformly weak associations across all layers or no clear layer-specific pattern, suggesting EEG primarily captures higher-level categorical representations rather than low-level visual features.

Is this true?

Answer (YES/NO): NO